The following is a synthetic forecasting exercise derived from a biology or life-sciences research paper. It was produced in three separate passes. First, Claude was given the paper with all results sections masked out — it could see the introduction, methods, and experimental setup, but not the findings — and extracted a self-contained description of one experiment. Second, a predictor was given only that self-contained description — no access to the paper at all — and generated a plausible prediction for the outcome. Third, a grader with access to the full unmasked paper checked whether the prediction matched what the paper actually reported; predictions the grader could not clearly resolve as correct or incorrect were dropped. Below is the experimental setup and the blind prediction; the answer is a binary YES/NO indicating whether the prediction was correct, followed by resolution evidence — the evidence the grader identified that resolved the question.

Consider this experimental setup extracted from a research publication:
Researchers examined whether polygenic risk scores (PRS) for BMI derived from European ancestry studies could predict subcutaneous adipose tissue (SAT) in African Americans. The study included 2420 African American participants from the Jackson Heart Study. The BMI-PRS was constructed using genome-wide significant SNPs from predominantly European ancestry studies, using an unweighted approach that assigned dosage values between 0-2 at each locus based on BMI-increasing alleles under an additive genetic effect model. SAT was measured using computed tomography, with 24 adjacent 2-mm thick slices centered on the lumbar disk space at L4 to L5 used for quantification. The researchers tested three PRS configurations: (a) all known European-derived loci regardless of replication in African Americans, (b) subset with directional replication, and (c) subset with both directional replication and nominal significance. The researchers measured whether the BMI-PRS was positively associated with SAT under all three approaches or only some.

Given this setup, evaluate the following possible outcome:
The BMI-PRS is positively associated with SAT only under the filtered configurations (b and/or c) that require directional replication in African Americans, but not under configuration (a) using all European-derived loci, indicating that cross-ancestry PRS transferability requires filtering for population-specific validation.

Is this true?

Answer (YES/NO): NO